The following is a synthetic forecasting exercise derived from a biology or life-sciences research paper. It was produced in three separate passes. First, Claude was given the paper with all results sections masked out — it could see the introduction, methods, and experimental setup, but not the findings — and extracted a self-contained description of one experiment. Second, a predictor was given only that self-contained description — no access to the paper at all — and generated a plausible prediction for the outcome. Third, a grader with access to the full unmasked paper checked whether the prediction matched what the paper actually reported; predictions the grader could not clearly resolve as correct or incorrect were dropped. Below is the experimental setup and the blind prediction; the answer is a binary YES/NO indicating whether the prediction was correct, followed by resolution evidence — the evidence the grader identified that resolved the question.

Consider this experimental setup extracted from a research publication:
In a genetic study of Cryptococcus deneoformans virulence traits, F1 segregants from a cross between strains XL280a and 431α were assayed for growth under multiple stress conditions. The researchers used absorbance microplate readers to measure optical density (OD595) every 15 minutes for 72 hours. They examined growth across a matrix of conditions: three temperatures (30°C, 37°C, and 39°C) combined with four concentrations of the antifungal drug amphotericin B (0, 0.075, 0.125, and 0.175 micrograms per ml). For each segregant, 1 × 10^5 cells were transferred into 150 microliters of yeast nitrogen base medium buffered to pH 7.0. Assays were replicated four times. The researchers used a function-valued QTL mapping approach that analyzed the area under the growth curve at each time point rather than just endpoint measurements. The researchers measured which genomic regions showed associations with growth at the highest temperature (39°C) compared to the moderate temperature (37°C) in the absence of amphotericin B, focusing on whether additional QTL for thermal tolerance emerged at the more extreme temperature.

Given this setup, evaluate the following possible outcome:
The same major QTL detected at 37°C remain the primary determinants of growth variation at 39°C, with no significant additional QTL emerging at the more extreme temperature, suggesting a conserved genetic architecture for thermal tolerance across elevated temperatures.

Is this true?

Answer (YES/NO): YES